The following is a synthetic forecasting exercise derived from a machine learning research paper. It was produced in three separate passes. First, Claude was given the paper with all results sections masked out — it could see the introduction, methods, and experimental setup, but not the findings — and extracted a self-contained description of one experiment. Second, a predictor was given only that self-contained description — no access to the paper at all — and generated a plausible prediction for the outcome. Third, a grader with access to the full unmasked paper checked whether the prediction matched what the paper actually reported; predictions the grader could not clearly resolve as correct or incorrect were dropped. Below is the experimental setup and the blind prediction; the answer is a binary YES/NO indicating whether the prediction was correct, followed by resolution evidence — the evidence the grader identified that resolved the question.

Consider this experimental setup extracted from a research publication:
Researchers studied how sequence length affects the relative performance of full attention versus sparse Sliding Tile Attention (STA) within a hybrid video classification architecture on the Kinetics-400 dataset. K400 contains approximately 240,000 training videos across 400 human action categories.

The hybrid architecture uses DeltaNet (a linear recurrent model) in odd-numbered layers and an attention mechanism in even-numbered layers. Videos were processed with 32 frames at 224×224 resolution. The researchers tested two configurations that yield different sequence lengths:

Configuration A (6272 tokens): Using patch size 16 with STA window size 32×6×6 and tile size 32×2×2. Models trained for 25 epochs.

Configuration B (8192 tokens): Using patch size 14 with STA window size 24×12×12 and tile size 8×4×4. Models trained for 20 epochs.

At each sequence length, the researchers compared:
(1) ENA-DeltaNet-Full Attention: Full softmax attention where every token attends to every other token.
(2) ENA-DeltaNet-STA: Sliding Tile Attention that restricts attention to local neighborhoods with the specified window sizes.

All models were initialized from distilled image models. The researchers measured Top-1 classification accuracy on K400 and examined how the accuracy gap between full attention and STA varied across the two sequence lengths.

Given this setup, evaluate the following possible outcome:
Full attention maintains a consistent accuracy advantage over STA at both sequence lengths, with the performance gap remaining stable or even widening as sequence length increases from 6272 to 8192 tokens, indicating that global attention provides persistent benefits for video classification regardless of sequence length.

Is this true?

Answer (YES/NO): NO